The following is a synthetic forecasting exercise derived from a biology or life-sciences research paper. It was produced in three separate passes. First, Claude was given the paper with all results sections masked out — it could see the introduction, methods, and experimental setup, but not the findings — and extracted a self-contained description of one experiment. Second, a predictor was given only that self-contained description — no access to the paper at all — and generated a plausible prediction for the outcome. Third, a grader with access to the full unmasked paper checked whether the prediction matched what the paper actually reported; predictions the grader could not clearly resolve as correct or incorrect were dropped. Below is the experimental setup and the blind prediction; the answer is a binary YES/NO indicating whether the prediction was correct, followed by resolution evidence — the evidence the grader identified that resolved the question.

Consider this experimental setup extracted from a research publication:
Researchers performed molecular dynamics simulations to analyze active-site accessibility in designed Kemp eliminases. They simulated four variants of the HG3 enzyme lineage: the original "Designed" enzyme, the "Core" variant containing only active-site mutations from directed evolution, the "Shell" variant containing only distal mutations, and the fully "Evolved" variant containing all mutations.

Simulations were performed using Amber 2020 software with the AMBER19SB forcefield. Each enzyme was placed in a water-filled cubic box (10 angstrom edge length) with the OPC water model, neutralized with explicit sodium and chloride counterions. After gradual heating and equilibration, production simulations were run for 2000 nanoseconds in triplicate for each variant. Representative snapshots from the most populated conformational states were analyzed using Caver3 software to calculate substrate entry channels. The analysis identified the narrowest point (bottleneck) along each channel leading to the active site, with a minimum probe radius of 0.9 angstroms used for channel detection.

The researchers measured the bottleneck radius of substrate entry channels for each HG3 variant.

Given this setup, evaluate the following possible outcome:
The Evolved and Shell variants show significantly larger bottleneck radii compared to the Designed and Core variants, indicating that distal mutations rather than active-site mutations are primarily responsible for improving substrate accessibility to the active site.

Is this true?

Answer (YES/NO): YES